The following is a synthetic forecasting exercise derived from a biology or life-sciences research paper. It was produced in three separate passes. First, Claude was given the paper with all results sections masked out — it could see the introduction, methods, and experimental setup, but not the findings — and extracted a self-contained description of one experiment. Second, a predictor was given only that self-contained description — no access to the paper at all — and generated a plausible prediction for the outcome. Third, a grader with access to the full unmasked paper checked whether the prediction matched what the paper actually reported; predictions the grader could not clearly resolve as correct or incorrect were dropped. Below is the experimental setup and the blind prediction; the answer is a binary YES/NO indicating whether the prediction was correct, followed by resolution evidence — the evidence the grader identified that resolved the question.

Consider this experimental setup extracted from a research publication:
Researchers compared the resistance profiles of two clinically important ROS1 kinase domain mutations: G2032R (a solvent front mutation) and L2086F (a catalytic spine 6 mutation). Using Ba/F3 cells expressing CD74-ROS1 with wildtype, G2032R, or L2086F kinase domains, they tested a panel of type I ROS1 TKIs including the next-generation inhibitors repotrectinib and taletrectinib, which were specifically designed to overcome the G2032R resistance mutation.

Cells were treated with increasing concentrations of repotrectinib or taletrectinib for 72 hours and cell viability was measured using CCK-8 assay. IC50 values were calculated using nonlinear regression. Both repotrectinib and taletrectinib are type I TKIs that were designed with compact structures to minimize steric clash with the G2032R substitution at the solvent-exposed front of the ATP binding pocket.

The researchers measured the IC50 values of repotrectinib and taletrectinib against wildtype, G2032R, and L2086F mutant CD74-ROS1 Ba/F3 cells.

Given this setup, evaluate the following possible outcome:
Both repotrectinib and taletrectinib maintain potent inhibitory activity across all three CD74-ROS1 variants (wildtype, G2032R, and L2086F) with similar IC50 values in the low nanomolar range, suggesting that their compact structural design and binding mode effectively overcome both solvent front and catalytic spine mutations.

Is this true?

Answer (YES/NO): NO